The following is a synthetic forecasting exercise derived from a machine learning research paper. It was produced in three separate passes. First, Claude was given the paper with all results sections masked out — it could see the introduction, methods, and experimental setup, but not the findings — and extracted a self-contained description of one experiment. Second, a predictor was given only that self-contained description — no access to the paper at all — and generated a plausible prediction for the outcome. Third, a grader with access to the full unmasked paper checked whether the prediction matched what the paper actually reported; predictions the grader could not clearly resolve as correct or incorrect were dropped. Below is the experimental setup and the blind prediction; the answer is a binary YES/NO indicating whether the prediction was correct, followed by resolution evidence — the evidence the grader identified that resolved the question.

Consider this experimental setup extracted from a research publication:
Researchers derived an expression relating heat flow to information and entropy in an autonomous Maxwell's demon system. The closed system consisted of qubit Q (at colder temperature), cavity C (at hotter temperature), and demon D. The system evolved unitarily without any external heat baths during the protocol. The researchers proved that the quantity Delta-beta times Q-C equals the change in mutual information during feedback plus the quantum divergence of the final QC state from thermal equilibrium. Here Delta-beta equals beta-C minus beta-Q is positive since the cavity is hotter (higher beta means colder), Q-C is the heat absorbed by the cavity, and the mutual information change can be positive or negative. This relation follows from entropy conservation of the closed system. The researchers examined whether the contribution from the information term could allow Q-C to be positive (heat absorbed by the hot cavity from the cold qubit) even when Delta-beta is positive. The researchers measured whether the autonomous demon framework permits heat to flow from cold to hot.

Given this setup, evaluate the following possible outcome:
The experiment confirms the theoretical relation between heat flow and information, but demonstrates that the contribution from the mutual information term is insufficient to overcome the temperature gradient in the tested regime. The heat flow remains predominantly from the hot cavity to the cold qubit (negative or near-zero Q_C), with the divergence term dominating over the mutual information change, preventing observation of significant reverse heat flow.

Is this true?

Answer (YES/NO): NO